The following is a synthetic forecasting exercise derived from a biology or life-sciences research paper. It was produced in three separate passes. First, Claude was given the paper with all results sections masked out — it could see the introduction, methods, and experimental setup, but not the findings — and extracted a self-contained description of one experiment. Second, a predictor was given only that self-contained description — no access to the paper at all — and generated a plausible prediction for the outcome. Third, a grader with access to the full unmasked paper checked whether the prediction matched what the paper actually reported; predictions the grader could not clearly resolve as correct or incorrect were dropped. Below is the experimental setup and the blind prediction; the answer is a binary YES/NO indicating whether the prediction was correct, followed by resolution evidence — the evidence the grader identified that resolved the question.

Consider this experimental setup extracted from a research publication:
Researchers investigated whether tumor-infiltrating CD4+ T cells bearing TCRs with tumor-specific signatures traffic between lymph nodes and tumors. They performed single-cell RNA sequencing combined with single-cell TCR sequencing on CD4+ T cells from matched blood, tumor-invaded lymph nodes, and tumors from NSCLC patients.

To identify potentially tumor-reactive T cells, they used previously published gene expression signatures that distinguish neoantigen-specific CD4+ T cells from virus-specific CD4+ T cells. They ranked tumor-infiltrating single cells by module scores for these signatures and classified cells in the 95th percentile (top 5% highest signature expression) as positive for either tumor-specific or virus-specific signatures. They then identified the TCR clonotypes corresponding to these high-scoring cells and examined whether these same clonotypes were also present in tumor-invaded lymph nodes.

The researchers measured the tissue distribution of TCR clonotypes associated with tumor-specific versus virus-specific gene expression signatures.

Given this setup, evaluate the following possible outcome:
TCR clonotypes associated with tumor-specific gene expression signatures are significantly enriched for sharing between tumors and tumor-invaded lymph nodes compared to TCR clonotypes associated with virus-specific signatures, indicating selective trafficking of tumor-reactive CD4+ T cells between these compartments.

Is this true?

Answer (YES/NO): YES